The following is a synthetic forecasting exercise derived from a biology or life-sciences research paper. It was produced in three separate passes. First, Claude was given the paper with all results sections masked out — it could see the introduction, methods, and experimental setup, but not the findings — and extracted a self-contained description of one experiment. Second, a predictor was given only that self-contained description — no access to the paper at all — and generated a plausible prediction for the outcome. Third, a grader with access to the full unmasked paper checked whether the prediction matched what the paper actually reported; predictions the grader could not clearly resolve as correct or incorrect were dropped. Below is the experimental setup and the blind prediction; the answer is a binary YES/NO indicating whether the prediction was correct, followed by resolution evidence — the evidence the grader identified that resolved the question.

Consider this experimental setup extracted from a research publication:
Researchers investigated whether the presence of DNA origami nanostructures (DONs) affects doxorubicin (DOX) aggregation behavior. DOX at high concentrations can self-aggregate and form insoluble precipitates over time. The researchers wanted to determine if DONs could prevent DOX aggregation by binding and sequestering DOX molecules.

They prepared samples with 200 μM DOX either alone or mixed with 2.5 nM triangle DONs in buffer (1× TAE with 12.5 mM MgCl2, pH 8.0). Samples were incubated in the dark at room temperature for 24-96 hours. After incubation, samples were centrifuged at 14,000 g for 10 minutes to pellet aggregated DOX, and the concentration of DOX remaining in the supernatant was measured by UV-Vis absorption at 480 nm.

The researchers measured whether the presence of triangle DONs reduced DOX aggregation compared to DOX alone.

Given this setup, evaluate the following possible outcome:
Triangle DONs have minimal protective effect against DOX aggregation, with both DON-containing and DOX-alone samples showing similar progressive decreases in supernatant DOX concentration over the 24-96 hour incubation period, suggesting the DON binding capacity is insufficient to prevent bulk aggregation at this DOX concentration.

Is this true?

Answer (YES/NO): YES